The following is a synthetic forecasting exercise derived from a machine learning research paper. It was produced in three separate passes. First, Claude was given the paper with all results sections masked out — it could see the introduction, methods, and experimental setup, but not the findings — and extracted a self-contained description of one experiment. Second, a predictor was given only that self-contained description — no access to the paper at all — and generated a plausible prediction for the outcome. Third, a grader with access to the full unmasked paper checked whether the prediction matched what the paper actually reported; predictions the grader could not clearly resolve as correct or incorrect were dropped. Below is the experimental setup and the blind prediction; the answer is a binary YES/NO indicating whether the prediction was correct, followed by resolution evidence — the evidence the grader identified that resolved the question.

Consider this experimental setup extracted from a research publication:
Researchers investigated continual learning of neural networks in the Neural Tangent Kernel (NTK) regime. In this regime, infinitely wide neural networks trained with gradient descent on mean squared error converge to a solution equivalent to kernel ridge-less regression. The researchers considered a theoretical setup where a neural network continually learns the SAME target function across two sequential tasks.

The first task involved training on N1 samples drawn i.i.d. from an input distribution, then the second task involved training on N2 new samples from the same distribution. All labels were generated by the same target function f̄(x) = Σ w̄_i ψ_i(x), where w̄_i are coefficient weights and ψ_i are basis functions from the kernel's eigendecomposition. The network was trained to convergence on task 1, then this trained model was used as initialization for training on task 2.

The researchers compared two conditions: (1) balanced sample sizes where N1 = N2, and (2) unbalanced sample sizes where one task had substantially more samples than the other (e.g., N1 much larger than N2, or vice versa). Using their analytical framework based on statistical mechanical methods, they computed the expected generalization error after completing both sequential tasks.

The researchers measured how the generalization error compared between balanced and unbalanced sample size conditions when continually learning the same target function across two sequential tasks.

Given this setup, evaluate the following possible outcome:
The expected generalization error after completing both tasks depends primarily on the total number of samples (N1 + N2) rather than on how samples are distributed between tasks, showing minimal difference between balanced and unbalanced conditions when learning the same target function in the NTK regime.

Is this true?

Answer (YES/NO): NO